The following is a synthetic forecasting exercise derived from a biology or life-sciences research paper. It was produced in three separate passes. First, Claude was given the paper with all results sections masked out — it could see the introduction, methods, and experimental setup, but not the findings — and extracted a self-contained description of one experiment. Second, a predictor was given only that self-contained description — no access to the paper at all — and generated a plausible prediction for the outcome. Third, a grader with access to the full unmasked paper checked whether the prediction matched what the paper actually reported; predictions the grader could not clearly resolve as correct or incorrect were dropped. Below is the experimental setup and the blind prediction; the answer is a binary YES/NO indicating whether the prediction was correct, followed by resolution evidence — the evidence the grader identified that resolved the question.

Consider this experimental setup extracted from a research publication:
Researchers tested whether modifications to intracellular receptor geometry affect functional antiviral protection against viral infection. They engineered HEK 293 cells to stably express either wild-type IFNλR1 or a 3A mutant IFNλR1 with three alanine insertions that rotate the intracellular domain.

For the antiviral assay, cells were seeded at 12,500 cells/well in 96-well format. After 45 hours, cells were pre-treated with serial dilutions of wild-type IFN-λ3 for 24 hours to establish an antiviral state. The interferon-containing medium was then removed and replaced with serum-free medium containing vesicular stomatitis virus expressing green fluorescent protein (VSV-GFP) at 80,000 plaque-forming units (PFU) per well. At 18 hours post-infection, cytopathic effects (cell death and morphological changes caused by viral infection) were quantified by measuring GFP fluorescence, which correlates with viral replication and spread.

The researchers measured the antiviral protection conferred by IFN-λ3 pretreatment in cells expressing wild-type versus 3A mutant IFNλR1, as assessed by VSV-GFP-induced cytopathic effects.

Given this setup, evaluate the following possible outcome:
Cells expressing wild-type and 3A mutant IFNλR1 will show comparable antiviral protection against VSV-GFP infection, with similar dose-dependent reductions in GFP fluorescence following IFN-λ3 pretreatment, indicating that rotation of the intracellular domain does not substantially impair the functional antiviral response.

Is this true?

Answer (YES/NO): NO